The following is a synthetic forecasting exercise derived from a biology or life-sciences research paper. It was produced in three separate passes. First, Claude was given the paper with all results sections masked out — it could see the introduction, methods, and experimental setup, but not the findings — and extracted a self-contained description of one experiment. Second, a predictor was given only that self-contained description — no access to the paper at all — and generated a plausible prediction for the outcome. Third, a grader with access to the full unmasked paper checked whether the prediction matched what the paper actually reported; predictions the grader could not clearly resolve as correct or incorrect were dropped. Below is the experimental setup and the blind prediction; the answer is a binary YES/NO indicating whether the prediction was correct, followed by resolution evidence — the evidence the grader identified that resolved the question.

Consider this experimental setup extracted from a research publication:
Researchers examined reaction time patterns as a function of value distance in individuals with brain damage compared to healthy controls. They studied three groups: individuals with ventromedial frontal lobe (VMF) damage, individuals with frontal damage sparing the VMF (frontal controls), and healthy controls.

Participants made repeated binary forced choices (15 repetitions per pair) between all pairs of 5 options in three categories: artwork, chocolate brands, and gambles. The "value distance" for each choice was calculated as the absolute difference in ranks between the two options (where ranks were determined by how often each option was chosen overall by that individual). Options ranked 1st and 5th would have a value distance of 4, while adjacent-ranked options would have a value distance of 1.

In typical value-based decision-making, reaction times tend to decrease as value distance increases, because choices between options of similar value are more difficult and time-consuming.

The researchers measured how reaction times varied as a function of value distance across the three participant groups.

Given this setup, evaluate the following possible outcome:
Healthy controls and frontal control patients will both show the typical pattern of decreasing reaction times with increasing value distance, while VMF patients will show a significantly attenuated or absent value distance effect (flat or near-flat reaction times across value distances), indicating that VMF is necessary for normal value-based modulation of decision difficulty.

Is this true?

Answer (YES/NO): NO